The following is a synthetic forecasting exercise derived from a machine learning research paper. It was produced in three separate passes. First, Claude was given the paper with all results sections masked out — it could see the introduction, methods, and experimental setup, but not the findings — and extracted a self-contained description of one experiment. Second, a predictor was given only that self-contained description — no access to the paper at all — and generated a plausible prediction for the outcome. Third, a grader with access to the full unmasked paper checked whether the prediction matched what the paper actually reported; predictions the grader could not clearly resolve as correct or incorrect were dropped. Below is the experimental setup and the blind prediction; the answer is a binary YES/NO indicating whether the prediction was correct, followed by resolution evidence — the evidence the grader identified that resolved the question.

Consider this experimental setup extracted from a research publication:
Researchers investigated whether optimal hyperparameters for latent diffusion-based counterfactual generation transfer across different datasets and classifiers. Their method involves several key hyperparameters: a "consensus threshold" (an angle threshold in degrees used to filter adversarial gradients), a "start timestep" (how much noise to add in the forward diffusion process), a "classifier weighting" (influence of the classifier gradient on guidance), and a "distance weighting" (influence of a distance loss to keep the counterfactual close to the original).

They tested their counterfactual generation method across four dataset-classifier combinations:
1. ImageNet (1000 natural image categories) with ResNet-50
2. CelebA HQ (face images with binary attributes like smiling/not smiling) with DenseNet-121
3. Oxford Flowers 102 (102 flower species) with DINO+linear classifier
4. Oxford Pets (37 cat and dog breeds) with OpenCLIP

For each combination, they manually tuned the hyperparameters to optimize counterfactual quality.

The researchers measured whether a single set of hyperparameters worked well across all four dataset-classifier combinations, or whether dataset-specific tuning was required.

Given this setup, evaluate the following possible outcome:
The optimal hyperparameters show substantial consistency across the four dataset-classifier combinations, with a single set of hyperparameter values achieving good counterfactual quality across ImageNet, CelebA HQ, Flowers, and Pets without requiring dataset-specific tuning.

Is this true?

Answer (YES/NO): NO